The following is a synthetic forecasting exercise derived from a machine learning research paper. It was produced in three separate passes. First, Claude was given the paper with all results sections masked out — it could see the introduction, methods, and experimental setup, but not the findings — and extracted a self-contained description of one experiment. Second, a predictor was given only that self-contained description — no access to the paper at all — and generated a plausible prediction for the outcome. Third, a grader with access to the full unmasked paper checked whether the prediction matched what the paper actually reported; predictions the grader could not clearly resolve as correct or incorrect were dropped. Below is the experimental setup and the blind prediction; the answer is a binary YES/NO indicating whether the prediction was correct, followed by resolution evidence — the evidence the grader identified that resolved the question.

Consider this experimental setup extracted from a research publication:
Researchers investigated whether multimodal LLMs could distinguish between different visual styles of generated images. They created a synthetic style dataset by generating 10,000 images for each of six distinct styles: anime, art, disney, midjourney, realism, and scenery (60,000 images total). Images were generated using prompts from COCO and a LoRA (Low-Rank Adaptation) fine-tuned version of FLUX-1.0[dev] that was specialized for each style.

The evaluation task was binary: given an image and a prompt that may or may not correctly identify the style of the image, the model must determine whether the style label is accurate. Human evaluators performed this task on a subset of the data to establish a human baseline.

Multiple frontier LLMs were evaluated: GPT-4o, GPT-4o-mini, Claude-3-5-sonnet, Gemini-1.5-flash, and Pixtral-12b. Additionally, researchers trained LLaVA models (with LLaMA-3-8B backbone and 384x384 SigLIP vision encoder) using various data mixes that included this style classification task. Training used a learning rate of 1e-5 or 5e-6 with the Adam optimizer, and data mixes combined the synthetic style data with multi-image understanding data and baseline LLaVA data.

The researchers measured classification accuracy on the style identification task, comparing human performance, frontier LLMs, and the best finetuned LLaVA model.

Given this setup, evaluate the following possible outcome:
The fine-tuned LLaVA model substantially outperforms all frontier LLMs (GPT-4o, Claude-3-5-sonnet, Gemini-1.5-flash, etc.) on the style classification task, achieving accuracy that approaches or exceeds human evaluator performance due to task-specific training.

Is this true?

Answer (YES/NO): YES